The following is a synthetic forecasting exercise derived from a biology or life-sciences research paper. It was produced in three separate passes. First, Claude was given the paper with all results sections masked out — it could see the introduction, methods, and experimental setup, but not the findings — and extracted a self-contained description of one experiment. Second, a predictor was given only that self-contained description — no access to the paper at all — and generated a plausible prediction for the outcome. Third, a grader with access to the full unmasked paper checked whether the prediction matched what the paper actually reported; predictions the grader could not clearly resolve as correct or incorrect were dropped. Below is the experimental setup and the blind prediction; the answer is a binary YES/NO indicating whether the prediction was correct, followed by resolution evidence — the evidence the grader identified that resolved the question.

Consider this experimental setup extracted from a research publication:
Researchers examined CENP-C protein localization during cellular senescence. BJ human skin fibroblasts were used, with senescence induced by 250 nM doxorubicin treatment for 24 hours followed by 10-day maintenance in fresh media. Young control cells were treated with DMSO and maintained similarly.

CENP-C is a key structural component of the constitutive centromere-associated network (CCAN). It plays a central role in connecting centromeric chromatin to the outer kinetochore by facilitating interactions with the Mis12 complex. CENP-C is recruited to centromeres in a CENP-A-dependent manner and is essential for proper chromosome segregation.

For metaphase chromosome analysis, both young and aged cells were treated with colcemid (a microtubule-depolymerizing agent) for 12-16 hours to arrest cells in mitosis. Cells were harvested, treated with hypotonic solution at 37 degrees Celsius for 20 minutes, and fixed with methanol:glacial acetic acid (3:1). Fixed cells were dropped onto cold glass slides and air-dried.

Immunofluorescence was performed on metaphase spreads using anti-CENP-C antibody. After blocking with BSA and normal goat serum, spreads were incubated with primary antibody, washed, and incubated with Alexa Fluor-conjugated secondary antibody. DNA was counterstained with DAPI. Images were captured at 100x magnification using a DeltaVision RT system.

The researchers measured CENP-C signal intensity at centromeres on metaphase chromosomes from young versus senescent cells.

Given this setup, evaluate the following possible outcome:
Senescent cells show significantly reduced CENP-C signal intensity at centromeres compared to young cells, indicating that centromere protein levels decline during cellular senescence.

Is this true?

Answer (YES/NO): YES